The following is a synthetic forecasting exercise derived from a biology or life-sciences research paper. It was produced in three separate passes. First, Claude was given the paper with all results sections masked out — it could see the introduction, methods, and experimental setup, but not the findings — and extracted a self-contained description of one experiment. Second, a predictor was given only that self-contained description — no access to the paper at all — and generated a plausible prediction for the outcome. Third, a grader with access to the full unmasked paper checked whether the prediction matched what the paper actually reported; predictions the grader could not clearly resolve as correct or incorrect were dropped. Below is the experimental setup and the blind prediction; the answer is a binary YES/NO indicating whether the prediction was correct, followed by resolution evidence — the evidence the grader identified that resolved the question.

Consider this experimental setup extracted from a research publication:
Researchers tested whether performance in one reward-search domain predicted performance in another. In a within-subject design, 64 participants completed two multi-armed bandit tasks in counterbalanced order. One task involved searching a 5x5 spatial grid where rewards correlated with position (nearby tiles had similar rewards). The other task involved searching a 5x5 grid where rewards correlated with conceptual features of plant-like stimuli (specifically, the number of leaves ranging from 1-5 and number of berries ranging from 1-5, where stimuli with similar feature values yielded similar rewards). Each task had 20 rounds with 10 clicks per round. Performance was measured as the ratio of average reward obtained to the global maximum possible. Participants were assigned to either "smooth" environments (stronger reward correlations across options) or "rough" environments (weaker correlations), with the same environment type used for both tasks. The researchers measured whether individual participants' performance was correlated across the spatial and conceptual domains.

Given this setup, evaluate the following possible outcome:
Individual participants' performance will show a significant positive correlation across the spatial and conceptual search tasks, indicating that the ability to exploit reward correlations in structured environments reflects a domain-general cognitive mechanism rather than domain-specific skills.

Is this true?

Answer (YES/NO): YES